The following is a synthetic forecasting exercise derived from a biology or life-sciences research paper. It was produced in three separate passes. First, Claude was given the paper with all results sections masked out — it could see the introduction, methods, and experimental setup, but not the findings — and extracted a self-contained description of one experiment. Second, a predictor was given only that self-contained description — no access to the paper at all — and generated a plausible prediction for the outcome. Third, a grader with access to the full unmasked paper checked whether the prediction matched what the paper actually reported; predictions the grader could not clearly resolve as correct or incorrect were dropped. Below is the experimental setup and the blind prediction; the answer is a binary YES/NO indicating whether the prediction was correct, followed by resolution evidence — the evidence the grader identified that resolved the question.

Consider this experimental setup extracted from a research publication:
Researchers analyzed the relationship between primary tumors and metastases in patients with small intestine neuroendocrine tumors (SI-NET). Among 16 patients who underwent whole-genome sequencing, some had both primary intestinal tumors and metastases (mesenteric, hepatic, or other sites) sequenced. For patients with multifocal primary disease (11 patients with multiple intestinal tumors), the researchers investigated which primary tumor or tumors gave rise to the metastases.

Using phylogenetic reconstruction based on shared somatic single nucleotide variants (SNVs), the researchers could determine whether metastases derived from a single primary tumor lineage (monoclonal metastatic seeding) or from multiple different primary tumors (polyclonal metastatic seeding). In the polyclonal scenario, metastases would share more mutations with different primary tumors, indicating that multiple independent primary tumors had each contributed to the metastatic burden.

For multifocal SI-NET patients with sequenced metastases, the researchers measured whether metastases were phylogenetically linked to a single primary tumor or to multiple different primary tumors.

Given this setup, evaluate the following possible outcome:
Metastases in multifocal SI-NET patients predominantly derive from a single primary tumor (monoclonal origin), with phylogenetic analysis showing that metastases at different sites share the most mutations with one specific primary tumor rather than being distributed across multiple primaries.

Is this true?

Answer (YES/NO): YES